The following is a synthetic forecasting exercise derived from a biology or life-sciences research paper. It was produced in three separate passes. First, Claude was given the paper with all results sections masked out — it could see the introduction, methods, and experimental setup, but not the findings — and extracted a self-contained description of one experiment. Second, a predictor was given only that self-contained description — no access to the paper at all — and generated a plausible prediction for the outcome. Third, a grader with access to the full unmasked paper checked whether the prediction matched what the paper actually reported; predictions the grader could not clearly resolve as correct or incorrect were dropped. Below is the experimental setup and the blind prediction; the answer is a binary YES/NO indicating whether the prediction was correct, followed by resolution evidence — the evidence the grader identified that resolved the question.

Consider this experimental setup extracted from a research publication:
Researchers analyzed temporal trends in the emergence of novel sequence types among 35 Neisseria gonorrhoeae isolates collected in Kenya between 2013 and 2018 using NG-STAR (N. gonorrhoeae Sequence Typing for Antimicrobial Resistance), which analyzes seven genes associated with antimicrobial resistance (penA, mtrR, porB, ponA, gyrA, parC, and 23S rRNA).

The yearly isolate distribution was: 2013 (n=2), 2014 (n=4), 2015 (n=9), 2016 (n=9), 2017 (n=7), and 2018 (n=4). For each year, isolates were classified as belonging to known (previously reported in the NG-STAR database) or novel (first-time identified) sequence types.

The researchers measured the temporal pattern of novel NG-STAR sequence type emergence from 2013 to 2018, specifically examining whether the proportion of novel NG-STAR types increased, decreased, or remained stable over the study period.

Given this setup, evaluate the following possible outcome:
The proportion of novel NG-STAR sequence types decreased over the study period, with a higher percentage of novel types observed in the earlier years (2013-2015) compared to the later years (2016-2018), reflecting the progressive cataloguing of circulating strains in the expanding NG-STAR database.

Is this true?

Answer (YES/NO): NO